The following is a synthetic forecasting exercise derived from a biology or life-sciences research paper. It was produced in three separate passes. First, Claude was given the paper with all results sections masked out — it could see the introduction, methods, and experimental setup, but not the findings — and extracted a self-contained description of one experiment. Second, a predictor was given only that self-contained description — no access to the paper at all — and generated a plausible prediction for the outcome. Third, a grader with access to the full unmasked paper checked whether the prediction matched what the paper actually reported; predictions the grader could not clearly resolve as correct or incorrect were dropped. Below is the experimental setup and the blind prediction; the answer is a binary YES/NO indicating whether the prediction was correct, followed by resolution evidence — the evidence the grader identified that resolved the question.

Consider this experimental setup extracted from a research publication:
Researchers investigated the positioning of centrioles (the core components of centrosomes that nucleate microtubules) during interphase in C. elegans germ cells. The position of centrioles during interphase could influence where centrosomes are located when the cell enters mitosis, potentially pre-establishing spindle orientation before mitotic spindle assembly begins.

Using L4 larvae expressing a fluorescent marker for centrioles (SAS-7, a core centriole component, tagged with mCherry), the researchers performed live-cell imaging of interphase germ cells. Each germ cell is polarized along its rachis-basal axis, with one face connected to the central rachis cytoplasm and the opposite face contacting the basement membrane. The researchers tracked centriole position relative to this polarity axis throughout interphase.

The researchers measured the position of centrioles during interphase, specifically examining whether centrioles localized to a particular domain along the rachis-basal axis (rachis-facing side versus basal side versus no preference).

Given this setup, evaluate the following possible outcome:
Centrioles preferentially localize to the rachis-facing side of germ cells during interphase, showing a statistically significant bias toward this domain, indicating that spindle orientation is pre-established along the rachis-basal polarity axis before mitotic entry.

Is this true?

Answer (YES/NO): NO